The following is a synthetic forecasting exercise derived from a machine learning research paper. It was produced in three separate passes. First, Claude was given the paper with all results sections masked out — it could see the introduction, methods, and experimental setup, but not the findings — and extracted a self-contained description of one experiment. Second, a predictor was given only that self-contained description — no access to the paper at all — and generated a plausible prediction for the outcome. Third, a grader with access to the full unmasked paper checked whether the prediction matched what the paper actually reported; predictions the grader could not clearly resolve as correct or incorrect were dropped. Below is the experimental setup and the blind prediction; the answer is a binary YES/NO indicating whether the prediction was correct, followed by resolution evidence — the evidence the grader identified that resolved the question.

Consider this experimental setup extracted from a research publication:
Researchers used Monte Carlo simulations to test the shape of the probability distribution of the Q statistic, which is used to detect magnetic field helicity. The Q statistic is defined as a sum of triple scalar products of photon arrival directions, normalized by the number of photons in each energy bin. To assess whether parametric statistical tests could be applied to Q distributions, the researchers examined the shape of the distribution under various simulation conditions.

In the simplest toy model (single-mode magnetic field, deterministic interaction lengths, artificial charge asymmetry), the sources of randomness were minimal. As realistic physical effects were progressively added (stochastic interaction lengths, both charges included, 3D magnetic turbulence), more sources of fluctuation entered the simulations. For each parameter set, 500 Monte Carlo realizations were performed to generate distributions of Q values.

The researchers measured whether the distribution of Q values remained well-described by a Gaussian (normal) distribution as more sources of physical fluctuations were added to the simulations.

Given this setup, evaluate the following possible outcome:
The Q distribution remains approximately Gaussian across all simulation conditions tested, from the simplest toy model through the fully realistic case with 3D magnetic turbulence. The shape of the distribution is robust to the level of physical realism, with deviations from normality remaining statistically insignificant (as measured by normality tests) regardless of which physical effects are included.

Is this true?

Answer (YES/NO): NO